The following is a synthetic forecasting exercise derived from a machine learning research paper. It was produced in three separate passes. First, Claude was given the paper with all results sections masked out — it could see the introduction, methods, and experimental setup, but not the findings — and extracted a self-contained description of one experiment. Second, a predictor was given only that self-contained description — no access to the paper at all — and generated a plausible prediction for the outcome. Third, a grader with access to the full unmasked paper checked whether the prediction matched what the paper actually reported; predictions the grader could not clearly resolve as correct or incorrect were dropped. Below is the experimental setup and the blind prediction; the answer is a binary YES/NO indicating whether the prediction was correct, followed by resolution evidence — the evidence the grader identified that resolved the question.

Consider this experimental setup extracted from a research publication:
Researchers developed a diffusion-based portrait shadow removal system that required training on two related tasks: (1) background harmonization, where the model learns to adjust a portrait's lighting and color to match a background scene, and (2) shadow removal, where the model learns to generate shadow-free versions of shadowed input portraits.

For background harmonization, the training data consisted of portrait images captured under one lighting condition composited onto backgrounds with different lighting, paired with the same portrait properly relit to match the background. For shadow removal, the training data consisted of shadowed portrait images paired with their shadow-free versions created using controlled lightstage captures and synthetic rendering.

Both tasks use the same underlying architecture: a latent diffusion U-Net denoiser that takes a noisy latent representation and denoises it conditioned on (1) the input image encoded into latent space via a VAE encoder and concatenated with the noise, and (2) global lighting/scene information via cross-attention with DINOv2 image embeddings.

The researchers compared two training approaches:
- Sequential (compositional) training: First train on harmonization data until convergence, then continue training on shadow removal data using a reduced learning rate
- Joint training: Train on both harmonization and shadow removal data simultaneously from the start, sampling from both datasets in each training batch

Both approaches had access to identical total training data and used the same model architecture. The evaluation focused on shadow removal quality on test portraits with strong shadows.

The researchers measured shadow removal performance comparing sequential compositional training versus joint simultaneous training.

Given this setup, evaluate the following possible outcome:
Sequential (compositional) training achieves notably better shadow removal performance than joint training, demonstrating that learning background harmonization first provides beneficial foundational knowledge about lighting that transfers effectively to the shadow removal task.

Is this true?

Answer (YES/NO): YES